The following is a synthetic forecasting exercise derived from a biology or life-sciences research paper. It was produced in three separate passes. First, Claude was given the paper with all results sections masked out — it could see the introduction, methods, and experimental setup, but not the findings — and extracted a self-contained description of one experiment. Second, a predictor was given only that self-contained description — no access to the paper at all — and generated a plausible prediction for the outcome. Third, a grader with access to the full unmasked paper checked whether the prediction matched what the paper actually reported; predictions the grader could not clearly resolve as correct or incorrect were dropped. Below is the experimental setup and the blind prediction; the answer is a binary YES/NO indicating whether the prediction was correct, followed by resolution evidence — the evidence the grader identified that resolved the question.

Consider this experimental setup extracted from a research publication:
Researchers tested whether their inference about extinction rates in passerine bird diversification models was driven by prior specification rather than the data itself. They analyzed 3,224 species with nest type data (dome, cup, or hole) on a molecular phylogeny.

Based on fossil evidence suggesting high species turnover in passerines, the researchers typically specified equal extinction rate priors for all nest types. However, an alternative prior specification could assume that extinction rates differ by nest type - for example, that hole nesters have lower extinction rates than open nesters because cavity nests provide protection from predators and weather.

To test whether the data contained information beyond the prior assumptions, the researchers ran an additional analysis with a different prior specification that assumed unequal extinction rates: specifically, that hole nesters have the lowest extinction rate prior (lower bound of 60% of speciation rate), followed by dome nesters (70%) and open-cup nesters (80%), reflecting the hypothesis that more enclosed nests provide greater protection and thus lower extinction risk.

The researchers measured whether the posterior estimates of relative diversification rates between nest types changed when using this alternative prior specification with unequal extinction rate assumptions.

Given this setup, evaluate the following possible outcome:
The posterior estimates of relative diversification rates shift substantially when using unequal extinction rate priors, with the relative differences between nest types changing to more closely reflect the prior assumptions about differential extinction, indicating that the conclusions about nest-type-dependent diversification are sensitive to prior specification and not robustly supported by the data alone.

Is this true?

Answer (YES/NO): NO